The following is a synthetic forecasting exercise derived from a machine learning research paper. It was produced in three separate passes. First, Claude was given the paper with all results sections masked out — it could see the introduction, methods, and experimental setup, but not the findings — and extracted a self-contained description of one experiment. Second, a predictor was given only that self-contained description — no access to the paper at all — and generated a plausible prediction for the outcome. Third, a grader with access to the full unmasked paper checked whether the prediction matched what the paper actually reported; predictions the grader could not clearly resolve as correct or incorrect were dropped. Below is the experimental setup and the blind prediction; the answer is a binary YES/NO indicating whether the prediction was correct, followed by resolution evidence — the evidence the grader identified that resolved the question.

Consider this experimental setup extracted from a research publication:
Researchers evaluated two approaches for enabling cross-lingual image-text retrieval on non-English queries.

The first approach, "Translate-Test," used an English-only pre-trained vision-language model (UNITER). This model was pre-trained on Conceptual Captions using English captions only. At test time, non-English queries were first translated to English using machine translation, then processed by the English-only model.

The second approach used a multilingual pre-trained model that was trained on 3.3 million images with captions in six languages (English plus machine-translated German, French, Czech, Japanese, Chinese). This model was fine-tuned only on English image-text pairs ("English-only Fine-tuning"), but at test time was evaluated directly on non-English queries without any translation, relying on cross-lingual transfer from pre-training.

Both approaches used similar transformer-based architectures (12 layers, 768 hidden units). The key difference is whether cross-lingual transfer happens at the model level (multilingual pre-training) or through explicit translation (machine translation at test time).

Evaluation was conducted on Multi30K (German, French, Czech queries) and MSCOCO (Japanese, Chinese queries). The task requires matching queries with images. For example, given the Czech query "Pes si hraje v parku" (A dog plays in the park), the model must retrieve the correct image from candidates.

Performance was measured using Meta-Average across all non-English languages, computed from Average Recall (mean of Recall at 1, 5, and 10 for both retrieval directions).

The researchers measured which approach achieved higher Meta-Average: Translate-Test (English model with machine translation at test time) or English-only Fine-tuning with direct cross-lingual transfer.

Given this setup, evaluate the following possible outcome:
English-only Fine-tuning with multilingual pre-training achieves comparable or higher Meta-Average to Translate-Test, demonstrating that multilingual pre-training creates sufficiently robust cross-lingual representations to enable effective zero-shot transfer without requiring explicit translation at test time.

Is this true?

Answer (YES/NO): NO